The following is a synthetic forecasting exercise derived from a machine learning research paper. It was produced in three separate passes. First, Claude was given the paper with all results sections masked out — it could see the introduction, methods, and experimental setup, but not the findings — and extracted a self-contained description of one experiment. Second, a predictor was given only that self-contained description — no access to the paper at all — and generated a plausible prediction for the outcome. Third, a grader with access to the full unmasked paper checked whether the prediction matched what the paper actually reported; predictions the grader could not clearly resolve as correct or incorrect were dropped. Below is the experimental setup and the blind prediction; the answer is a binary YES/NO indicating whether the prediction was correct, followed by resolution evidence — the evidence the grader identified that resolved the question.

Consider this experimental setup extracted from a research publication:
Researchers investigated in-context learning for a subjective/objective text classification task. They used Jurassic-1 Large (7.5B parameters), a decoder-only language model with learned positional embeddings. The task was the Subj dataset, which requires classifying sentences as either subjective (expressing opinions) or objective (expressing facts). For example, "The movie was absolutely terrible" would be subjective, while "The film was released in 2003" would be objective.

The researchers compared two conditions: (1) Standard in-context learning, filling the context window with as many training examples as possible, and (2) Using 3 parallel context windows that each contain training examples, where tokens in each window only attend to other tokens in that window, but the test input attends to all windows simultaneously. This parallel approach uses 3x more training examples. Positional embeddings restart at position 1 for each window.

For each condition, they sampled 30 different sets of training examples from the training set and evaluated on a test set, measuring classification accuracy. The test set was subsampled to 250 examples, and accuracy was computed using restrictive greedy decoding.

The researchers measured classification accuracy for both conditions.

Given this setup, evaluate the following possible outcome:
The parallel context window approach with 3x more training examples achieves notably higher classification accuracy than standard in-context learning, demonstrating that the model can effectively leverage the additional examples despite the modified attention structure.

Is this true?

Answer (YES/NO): NO